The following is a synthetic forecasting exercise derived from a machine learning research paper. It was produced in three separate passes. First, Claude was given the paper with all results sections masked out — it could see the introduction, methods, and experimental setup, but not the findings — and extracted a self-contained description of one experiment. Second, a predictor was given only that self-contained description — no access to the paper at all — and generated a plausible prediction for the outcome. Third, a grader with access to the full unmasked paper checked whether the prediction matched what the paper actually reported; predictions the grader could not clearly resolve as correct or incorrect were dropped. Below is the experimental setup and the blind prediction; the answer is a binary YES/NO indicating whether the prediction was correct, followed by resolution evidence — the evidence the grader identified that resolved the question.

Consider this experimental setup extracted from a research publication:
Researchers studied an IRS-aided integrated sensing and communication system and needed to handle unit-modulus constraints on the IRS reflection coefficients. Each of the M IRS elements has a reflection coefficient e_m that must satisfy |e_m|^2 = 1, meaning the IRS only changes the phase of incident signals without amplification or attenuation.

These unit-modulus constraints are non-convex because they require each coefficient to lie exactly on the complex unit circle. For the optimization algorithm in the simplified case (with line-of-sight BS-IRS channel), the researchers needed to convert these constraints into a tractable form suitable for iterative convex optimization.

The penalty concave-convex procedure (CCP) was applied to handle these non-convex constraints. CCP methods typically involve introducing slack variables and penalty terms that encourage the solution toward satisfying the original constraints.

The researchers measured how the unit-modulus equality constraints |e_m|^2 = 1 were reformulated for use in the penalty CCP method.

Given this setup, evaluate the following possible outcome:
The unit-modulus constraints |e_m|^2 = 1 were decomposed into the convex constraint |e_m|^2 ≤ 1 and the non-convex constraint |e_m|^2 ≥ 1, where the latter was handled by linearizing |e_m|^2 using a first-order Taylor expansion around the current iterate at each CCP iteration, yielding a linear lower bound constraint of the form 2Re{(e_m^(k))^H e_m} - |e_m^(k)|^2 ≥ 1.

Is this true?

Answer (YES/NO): NO